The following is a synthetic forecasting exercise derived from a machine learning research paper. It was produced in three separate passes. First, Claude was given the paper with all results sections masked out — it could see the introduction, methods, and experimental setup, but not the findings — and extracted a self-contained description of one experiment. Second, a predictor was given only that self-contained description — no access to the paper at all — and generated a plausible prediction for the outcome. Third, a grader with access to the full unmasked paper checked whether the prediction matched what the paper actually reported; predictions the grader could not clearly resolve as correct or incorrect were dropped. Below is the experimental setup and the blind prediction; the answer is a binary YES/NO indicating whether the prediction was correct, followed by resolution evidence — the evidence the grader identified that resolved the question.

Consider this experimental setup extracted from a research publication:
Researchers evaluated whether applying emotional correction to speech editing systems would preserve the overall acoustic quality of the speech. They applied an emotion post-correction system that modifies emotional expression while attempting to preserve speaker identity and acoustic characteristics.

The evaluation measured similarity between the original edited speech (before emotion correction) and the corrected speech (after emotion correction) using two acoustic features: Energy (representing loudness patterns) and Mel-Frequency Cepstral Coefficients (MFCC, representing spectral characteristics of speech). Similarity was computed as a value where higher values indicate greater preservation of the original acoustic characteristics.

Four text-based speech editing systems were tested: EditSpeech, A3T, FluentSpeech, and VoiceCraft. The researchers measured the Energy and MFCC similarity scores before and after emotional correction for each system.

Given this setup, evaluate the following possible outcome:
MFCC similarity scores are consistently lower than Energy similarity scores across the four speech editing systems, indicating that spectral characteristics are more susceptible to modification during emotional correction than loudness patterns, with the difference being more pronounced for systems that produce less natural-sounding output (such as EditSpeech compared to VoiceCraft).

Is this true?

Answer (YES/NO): NO